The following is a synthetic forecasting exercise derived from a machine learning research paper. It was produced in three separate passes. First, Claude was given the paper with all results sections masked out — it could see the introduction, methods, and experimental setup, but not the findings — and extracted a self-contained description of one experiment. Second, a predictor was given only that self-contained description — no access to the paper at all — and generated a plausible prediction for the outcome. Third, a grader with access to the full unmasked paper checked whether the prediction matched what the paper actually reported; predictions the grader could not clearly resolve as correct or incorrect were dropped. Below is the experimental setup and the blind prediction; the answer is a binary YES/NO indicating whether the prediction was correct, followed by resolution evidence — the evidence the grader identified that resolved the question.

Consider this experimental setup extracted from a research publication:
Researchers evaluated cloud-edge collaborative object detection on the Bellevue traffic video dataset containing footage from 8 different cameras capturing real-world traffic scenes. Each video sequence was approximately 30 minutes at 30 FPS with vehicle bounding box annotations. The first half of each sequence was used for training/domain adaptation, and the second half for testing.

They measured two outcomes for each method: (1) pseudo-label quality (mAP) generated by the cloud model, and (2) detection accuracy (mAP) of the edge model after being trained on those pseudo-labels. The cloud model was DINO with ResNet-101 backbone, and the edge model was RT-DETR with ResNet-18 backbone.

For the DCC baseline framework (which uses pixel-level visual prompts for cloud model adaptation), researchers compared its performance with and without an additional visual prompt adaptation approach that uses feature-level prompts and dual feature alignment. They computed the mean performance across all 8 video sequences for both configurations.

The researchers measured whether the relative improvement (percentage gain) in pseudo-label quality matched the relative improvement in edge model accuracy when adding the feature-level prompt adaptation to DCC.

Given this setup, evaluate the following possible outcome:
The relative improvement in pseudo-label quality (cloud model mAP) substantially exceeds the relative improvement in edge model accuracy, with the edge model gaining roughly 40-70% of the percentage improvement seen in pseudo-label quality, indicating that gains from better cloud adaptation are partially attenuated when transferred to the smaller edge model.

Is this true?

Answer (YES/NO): YES